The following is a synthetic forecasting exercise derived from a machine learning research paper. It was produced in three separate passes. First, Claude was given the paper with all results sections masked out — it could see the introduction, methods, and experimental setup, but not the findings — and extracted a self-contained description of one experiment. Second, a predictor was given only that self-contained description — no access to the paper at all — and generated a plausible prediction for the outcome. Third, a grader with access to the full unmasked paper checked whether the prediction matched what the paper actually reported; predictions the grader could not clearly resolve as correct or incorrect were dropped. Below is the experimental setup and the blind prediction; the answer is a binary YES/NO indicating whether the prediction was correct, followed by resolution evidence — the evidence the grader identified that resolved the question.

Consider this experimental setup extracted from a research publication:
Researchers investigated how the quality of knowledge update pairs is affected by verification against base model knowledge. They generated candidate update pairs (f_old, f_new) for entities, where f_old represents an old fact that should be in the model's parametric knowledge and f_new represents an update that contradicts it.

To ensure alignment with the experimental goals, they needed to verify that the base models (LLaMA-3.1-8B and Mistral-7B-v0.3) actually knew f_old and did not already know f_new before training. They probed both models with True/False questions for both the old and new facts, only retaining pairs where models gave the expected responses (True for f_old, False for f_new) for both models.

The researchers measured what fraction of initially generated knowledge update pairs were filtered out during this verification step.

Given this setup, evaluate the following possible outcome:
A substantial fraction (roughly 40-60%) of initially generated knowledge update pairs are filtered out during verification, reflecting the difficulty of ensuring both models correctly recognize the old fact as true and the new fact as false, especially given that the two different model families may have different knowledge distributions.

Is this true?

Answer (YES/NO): NO